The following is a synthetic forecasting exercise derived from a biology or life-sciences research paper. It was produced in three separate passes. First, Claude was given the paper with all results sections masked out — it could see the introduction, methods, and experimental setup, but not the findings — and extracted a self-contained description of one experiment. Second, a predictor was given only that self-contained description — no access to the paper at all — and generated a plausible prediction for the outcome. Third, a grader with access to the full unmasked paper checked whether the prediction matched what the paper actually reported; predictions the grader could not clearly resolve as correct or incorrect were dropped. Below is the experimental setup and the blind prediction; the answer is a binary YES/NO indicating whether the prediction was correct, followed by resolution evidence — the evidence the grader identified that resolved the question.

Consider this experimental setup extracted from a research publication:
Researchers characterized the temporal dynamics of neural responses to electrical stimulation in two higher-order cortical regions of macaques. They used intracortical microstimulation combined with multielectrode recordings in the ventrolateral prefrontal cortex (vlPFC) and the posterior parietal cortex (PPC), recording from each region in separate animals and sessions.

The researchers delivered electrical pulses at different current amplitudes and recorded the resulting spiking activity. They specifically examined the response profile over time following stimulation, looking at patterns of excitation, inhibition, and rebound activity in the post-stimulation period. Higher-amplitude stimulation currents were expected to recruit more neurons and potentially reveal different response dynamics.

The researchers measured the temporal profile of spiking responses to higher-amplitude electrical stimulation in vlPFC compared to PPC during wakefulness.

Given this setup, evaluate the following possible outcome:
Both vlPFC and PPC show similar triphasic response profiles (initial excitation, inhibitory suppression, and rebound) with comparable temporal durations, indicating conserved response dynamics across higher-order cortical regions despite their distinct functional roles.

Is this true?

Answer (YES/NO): NO